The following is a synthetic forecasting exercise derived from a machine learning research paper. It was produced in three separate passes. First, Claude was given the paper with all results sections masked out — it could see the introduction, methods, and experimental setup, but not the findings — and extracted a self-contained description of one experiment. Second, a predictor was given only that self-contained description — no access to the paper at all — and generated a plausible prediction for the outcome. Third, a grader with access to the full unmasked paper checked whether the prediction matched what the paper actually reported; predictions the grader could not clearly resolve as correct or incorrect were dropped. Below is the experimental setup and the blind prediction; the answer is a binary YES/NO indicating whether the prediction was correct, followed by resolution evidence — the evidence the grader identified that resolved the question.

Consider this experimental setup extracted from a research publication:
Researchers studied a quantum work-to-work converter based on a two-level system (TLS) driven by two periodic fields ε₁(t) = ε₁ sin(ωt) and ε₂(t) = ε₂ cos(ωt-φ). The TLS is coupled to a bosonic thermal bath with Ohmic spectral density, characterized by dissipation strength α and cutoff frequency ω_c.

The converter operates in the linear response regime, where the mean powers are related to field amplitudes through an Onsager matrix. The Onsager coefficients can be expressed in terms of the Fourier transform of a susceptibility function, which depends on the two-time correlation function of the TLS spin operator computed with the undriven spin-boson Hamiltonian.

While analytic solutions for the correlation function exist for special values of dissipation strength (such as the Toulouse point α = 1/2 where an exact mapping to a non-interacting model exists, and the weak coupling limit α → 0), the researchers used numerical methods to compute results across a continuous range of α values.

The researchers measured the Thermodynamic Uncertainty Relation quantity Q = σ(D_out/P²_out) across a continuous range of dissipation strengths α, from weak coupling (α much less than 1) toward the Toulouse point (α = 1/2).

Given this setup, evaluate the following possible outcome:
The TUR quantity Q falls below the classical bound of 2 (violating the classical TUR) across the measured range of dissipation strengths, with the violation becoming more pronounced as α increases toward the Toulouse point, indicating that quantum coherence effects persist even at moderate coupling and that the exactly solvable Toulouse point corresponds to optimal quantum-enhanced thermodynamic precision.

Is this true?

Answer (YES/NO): NO